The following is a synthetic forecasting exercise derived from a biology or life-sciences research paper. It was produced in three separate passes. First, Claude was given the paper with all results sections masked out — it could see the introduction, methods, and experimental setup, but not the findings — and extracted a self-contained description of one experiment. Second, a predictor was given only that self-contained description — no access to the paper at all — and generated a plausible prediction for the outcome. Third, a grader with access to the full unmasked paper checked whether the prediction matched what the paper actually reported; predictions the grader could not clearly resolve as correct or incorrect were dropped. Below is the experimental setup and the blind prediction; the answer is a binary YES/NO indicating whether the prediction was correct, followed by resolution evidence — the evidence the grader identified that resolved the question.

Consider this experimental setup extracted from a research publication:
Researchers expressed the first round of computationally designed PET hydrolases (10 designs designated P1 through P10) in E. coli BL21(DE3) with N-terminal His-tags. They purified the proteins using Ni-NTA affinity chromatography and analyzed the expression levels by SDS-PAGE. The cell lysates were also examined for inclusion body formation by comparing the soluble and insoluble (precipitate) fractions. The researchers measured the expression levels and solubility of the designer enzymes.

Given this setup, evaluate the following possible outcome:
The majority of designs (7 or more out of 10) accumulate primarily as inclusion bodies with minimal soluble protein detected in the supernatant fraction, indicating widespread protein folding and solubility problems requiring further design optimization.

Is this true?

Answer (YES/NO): NO